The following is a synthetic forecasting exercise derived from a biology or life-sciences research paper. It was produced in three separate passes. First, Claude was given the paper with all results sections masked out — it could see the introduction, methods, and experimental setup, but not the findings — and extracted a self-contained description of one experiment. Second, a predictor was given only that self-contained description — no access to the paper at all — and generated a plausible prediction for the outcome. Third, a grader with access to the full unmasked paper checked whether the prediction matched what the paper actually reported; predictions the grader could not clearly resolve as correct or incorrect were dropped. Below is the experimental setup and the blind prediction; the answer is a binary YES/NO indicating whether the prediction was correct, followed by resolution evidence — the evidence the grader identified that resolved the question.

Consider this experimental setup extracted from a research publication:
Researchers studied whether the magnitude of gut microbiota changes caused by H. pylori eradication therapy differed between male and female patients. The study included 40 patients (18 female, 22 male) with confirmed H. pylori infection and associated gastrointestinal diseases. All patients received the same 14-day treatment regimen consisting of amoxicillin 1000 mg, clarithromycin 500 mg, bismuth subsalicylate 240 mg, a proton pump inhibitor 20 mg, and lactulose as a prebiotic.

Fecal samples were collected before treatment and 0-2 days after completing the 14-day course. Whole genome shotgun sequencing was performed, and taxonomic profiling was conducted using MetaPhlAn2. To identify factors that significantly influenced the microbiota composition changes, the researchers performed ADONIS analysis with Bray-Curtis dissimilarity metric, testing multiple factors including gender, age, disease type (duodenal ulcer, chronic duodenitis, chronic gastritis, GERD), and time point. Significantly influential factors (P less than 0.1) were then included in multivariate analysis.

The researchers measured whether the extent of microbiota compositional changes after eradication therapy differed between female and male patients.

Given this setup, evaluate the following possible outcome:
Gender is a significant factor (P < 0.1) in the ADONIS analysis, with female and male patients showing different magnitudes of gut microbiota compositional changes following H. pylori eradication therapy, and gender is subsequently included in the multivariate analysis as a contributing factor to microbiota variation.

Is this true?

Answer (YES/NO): YES